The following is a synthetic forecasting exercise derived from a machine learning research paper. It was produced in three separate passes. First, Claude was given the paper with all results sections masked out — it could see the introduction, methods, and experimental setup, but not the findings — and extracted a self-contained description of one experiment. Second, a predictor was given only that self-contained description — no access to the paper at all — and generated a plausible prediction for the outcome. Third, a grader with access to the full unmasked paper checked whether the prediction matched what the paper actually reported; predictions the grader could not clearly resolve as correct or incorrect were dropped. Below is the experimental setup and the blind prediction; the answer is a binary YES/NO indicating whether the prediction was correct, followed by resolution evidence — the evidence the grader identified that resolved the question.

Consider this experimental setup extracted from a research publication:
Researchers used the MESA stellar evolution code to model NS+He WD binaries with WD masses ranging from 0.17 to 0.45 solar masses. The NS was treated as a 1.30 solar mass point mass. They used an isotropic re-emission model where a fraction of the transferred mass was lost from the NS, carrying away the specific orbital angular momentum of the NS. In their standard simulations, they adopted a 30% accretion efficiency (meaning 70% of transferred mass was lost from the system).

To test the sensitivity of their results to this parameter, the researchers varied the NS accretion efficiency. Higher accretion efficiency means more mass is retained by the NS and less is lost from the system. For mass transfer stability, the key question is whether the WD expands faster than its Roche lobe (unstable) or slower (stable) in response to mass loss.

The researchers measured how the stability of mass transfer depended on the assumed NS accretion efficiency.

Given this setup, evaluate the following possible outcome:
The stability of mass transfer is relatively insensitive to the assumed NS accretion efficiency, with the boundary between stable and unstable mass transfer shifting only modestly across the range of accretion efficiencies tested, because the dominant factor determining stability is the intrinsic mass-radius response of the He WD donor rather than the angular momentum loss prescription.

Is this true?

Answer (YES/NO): NO